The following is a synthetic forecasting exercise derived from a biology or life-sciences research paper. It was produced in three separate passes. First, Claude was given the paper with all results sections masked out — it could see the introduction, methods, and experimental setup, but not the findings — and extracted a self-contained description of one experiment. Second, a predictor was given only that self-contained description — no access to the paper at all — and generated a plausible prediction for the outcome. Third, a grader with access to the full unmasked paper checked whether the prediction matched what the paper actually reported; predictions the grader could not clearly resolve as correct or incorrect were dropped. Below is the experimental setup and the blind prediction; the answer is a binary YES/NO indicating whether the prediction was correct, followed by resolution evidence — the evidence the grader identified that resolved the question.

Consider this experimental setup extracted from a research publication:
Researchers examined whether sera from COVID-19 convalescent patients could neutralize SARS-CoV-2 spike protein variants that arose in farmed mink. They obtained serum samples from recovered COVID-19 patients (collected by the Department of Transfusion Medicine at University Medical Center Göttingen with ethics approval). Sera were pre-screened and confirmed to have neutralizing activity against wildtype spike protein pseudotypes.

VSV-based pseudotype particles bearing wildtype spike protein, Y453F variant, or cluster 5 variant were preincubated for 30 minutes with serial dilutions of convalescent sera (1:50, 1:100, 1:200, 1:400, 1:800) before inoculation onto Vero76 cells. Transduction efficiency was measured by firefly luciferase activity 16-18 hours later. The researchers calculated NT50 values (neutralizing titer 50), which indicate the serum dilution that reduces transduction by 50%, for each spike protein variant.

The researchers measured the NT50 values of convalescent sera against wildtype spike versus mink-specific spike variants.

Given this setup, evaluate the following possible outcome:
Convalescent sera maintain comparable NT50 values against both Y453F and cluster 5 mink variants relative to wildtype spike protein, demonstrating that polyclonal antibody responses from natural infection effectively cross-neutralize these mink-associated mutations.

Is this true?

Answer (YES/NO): NO